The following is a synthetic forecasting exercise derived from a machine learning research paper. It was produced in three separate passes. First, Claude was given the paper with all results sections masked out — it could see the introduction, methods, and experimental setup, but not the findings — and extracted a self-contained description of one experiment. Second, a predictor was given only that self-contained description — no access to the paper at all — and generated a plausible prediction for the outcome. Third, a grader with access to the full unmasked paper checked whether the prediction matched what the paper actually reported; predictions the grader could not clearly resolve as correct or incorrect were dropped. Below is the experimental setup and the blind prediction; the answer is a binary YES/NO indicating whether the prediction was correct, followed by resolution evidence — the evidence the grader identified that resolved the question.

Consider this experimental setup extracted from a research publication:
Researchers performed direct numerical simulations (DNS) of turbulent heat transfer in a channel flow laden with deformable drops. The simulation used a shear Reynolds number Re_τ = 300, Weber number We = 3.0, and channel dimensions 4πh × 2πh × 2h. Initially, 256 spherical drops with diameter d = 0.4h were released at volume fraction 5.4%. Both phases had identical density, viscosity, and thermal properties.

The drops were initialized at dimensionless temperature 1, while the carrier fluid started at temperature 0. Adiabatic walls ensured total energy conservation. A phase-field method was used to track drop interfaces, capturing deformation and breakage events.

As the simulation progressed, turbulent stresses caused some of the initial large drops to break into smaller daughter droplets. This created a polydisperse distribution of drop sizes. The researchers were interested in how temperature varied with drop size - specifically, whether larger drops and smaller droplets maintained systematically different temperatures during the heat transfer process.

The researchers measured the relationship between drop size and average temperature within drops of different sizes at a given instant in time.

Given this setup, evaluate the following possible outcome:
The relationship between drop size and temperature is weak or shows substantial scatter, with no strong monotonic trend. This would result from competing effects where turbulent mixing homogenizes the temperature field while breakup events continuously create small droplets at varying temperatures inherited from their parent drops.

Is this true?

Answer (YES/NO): NO